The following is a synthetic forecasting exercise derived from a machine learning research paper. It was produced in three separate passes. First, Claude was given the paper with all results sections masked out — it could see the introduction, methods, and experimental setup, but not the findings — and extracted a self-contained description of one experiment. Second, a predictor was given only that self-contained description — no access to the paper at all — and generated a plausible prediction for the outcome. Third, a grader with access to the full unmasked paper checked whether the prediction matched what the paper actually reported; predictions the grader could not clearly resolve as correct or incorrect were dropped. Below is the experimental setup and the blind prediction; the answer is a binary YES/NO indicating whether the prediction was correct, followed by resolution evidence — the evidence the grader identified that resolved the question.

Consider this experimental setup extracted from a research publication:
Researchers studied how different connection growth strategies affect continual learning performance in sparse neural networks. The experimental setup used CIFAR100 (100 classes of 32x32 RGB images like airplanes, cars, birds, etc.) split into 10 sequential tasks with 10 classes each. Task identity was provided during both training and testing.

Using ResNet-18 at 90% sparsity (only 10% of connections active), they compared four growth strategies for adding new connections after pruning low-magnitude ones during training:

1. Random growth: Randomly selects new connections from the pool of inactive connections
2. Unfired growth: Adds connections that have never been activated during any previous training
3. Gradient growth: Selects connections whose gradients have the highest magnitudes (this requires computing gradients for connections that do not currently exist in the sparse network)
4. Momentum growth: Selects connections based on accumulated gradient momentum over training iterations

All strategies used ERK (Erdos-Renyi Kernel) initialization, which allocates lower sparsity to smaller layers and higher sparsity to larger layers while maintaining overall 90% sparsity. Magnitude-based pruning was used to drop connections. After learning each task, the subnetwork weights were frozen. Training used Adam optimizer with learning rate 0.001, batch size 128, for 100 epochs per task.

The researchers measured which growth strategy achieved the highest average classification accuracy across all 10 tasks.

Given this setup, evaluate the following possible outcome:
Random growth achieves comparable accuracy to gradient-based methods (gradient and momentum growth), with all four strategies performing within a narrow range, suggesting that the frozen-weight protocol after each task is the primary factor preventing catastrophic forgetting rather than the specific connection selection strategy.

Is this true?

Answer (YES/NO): YES